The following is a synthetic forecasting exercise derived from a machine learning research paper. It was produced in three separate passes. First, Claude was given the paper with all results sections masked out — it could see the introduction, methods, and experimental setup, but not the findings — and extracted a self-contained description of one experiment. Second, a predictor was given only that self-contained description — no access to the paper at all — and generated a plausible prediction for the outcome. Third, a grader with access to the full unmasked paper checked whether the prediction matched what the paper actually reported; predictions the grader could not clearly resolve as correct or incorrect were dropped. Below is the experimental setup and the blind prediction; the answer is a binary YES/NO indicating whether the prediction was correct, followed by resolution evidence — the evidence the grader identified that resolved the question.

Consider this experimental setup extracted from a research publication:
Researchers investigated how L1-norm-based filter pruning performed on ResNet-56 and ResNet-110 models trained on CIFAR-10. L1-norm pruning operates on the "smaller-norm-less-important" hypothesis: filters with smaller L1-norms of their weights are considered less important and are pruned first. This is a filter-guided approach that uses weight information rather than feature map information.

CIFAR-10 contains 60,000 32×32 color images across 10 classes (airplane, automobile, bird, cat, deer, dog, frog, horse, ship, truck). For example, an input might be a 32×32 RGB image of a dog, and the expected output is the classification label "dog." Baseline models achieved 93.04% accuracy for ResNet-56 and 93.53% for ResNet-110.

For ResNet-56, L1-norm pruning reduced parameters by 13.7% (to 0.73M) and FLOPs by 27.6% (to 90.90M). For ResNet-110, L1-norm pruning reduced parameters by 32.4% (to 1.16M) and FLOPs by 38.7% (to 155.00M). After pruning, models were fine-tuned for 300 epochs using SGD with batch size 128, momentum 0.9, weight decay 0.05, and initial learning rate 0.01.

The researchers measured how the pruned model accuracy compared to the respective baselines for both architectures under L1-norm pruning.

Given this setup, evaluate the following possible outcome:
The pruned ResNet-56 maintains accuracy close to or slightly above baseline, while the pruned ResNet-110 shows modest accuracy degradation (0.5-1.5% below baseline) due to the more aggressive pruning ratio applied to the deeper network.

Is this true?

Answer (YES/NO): NO